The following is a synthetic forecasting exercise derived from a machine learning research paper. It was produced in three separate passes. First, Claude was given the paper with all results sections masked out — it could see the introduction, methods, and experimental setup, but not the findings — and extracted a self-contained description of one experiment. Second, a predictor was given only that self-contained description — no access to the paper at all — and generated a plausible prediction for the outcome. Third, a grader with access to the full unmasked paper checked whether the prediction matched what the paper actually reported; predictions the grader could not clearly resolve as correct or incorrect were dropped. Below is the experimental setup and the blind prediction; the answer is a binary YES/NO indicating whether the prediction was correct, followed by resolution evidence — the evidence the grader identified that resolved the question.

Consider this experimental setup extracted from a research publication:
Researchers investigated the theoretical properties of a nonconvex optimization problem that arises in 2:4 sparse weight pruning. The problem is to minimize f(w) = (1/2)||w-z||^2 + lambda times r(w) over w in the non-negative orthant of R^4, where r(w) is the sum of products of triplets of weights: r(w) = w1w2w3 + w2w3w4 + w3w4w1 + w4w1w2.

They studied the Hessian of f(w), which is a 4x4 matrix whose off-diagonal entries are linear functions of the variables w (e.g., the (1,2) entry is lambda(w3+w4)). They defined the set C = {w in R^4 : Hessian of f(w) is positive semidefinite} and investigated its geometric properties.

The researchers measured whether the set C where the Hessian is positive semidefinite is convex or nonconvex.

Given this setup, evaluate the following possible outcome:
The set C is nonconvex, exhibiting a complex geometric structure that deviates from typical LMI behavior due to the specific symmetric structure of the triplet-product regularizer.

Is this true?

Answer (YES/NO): NO